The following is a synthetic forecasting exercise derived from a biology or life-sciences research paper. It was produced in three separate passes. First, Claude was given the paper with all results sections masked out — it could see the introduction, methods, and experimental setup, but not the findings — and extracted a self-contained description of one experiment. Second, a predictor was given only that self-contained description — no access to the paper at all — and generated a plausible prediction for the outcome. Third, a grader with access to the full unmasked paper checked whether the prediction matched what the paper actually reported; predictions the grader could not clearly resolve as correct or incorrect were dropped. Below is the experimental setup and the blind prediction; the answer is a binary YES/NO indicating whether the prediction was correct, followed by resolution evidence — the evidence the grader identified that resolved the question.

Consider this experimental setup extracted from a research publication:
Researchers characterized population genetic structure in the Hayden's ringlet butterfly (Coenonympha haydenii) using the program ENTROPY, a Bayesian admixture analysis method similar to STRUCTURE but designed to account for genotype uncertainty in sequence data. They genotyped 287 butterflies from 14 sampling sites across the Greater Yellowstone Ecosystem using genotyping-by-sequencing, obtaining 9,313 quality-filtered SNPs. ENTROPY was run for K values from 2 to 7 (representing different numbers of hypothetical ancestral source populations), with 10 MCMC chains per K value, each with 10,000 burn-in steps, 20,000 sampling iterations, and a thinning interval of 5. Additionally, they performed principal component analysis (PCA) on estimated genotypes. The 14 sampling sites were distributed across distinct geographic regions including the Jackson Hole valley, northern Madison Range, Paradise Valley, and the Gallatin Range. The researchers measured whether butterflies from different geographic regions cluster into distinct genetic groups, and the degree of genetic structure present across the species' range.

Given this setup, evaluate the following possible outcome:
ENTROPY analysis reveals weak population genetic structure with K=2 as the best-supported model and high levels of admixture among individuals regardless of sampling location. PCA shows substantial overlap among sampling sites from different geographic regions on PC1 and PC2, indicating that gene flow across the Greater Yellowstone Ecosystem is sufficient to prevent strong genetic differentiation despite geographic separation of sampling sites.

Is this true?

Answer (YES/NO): NO